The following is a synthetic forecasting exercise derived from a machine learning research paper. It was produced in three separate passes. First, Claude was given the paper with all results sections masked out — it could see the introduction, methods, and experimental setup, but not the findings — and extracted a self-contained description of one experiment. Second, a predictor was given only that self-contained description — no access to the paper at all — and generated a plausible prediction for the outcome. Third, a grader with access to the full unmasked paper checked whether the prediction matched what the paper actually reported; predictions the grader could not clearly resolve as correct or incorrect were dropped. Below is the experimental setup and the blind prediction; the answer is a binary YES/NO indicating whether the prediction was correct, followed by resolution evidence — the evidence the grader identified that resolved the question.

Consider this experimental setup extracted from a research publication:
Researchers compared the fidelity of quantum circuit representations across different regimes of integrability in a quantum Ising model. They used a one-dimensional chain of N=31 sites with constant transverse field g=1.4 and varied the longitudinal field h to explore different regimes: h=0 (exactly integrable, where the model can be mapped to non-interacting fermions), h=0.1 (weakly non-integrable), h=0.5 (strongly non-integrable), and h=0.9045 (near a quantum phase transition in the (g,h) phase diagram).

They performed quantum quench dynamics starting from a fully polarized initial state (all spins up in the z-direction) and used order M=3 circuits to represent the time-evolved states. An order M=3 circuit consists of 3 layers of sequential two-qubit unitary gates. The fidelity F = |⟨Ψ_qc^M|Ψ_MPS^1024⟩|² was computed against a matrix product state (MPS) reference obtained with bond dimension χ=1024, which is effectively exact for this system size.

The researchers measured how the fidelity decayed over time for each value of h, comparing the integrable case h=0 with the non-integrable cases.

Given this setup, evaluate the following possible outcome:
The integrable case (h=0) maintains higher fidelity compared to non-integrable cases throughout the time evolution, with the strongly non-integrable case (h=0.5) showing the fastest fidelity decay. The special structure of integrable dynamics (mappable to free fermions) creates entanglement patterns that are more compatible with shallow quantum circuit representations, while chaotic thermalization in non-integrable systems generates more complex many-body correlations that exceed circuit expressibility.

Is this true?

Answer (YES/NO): NO